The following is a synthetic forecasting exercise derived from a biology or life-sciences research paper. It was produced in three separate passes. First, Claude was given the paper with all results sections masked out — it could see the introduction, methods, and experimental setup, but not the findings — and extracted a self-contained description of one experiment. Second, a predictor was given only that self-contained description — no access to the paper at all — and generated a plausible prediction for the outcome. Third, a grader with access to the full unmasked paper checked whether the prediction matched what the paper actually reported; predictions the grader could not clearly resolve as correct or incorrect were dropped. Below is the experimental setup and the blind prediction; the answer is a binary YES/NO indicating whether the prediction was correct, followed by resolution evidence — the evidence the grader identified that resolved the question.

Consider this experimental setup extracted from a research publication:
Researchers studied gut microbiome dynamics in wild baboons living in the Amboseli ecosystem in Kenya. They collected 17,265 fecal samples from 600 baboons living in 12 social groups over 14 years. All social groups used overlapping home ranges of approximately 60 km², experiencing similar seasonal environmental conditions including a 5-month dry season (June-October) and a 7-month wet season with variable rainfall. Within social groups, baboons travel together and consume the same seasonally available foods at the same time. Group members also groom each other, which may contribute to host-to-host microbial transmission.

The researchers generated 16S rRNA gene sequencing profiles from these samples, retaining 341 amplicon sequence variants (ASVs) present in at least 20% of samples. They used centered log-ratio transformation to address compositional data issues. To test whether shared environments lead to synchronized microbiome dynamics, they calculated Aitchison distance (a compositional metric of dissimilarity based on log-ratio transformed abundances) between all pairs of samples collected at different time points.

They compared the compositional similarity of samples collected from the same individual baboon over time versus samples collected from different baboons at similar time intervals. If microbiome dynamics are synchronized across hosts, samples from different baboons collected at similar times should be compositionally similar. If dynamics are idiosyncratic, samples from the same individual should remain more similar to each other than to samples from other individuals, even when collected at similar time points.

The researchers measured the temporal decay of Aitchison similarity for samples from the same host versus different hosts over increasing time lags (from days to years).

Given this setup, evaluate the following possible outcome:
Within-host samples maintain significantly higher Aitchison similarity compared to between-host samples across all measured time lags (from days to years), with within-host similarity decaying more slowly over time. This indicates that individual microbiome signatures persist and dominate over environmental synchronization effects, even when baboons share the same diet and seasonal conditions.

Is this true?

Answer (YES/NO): YES